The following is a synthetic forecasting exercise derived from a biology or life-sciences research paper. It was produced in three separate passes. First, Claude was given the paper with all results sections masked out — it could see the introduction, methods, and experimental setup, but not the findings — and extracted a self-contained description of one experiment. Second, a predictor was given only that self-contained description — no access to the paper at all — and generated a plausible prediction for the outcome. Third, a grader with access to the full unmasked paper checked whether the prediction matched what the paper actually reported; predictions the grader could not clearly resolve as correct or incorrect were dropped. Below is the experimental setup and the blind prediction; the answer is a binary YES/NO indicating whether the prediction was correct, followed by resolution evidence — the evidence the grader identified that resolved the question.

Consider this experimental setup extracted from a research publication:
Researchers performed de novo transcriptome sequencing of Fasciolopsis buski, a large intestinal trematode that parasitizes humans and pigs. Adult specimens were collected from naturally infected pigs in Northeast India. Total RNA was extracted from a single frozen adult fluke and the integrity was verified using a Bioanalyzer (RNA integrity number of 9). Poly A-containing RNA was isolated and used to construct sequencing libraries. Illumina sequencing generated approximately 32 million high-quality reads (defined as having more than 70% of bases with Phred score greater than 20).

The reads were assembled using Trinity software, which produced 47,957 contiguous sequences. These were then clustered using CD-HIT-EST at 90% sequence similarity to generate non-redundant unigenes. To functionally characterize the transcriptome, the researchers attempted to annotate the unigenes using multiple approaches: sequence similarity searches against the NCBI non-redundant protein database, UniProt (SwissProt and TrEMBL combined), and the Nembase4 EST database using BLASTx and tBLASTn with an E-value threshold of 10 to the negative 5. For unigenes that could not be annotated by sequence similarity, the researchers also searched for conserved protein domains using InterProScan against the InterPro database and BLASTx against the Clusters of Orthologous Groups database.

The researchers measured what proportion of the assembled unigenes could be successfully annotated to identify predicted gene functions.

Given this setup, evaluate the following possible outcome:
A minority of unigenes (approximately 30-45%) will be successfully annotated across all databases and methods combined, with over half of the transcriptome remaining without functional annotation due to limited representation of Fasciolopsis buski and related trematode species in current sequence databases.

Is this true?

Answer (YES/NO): YES